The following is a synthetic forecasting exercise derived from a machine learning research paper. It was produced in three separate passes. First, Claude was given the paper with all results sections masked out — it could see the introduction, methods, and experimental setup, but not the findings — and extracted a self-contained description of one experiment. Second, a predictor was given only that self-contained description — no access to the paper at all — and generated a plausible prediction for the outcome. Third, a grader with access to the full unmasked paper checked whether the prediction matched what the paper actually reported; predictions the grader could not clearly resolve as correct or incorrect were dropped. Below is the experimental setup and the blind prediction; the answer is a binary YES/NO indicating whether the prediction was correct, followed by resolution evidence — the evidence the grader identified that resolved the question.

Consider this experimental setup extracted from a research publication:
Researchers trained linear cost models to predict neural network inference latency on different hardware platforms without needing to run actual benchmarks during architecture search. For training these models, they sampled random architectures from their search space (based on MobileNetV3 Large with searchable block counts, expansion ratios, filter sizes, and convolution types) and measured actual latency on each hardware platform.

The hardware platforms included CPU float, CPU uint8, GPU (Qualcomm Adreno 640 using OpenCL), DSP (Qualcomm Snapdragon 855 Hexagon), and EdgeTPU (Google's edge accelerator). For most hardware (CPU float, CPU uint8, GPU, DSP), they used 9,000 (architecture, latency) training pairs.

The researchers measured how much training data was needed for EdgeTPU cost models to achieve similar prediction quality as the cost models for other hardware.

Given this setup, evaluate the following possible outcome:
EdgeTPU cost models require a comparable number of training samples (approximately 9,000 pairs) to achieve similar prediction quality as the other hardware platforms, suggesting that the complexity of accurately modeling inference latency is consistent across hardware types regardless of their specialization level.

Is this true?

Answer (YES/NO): NO